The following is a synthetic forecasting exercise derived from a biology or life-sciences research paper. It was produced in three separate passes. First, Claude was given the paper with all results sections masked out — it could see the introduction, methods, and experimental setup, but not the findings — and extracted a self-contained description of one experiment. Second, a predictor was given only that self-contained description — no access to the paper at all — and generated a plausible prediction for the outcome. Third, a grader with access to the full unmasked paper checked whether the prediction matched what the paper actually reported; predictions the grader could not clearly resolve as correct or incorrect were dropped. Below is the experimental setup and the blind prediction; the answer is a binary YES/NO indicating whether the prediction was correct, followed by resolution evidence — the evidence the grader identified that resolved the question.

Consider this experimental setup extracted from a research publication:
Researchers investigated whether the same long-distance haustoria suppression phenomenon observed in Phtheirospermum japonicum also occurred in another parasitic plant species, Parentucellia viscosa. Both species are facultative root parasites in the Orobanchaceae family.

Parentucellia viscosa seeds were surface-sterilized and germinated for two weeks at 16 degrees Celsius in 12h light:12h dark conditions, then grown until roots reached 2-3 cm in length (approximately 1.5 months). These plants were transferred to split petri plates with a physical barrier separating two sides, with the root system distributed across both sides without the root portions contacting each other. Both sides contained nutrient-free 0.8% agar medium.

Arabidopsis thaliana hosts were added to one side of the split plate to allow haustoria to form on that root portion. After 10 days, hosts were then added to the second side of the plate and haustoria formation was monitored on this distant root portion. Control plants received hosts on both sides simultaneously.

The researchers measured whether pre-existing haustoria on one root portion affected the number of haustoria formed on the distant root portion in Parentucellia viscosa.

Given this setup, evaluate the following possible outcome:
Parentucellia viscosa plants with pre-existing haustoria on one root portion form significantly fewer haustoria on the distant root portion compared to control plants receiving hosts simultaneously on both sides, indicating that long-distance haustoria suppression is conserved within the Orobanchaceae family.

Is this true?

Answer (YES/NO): YES